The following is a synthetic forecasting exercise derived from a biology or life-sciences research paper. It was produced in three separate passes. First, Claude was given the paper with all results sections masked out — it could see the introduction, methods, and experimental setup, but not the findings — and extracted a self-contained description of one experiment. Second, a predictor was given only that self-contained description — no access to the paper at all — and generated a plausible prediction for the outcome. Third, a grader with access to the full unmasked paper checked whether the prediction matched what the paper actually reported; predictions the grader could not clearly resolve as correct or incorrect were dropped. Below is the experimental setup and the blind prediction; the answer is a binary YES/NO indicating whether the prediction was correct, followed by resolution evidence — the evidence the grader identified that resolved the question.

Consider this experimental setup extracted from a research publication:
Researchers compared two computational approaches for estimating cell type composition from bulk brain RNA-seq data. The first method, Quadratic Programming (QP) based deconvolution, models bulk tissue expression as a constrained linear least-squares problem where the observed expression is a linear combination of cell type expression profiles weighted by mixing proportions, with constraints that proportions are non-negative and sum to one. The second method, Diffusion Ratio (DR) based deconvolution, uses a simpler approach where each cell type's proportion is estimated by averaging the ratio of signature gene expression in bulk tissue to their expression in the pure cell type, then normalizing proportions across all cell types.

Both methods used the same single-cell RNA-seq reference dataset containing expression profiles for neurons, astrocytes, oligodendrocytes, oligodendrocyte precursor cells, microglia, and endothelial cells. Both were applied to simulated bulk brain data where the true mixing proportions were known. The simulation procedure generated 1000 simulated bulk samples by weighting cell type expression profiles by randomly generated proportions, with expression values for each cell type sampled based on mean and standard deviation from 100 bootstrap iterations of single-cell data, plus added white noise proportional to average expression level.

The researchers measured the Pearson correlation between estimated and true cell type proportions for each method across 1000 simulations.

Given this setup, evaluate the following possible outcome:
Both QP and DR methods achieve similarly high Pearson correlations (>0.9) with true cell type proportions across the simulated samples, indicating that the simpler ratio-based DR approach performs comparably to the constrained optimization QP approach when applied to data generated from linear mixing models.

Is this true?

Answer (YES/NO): NO